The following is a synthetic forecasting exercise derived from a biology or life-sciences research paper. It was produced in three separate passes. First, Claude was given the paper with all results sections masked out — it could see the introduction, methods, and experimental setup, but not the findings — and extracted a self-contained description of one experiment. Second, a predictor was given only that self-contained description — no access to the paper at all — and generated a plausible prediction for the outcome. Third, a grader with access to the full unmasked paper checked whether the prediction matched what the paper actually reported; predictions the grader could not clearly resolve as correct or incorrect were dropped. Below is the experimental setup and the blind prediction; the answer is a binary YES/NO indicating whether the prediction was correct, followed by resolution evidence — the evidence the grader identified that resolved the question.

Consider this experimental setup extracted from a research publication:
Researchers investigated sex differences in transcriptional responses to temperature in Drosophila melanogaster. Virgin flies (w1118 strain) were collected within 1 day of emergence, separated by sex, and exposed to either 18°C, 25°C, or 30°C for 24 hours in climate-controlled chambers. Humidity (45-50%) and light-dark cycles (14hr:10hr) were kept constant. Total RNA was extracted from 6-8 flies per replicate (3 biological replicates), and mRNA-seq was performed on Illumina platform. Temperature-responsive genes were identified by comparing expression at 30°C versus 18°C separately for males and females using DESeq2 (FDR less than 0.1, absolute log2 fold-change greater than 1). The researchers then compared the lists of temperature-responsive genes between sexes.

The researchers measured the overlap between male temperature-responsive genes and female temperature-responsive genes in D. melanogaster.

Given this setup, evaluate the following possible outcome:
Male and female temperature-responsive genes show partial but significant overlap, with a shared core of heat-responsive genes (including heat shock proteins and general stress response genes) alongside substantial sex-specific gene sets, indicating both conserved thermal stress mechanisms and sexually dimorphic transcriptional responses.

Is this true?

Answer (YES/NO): NO